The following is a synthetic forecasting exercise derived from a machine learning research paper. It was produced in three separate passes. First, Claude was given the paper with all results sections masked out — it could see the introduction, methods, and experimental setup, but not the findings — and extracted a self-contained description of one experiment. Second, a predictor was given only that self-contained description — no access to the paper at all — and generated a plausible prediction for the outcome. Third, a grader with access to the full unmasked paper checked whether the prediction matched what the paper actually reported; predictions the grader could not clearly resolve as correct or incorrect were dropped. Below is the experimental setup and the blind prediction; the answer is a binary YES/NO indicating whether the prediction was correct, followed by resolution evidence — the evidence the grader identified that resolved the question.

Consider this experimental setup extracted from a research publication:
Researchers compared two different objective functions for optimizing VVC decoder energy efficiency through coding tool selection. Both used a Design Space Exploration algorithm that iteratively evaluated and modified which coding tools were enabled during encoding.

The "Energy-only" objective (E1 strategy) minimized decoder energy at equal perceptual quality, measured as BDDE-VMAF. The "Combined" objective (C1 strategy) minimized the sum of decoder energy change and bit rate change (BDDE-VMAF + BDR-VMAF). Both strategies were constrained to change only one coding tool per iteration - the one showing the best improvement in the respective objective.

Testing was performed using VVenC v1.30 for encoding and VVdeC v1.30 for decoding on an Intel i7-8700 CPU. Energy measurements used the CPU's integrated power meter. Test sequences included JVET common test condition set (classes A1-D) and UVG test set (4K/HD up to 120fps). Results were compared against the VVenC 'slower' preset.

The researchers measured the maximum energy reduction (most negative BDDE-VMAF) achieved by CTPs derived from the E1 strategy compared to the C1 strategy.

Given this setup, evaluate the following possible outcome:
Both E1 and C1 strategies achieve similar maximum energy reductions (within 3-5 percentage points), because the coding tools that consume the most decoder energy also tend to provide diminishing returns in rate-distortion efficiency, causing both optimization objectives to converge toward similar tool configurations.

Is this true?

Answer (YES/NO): YES